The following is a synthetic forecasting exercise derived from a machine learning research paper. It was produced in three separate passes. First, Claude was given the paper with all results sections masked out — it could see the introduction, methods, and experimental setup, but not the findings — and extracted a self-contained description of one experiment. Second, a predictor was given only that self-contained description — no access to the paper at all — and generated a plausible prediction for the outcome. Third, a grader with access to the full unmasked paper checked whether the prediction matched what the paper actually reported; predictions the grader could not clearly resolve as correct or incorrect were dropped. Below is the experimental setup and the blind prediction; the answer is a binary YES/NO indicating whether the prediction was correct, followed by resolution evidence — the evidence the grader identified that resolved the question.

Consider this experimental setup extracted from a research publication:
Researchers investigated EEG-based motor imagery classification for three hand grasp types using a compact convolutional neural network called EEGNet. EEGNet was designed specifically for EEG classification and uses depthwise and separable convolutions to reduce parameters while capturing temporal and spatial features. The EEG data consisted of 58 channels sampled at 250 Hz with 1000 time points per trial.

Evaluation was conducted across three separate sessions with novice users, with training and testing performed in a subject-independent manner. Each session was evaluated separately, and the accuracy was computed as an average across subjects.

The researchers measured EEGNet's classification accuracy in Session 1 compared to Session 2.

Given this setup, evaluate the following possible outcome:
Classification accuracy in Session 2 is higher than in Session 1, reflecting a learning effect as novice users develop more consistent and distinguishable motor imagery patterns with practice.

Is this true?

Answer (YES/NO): YES